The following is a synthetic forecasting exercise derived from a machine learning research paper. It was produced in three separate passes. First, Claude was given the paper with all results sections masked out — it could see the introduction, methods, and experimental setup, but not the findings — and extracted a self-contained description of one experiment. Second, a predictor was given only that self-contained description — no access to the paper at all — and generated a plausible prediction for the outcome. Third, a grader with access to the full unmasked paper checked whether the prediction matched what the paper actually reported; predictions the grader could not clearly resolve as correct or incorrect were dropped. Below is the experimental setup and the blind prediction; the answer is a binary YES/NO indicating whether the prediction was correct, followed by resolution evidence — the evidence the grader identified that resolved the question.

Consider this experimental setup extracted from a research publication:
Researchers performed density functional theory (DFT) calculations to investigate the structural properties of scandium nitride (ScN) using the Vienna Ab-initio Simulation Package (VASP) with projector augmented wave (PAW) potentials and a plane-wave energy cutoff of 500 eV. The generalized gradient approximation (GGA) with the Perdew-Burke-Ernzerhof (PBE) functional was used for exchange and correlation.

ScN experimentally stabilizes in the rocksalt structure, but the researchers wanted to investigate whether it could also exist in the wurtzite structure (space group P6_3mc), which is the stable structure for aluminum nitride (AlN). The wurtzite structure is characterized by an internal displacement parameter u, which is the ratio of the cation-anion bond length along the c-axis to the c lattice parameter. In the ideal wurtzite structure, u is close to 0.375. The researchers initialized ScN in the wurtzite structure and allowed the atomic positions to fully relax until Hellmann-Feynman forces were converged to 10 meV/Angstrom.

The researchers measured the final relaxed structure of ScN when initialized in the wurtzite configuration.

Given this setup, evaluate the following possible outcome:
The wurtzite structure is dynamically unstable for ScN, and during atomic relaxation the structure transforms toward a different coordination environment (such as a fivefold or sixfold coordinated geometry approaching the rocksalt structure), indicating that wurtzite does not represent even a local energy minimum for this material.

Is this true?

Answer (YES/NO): NO